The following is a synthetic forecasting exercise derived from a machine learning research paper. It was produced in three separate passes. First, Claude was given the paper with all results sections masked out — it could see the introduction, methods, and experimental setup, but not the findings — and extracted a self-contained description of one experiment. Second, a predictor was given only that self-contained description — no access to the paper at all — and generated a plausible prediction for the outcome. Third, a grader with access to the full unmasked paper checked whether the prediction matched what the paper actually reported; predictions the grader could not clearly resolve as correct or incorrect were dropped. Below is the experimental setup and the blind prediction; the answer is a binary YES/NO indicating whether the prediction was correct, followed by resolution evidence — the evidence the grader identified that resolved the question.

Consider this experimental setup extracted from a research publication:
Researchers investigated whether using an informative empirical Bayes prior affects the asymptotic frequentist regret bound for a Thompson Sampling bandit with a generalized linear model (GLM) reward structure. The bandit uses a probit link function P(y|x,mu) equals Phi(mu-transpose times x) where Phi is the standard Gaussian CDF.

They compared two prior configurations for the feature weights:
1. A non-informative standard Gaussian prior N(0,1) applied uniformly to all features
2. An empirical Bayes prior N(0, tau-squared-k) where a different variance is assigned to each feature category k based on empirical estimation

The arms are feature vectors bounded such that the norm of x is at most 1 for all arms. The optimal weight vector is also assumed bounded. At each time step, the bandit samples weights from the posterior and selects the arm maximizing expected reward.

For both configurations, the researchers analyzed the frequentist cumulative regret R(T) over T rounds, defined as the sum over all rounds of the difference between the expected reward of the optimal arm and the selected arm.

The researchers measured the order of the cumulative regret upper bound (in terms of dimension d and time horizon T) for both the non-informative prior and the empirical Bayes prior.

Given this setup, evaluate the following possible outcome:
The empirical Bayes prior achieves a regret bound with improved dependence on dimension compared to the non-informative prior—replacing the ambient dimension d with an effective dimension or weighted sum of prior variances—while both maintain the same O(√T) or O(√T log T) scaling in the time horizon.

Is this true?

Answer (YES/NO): NO